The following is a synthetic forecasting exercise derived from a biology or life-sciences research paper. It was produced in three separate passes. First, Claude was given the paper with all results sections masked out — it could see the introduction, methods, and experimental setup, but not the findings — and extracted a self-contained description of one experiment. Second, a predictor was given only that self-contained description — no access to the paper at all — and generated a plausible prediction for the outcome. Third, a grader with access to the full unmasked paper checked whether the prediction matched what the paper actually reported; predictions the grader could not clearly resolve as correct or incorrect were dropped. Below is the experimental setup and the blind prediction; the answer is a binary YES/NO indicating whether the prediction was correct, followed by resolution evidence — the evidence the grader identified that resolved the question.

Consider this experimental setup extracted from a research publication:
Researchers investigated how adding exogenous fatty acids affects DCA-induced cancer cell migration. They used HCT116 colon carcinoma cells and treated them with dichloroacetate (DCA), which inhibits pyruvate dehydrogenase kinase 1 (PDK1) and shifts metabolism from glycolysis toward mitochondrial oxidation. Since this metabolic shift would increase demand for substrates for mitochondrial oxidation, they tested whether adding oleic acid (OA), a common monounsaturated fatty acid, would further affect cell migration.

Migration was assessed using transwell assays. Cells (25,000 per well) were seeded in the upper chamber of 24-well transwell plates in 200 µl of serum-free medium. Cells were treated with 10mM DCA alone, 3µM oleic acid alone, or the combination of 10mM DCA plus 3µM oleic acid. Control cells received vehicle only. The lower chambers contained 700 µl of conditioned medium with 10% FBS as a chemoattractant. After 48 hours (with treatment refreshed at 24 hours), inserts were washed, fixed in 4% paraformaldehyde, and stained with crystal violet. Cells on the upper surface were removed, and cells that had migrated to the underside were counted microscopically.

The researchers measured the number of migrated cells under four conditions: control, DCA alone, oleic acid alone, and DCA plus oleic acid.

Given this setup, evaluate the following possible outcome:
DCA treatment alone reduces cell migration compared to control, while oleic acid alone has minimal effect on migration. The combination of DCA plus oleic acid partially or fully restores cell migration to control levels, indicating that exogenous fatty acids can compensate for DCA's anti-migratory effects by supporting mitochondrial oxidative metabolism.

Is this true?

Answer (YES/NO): NO